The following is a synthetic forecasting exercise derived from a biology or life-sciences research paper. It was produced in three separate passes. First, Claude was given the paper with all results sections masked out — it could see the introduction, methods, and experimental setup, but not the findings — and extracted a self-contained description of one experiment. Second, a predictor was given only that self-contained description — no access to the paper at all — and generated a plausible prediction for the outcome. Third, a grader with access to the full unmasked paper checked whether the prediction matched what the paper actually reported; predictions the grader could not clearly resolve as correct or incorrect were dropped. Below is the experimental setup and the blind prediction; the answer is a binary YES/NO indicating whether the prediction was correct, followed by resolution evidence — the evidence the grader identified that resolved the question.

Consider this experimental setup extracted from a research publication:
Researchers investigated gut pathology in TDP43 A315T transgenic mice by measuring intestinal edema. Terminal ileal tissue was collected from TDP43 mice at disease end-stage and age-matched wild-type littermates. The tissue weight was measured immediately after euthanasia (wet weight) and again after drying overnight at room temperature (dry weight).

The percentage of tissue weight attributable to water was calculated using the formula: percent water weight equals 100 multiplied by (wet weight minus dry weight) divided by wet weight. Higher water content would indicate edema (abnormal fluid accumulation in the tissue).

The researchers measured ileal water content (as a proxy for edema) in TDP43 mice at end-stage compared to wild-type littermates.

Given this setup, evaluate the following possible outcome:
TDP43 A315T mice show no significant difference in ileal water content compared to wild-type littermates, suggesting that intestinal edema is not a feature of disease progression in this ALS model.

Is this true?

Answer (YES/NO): NO